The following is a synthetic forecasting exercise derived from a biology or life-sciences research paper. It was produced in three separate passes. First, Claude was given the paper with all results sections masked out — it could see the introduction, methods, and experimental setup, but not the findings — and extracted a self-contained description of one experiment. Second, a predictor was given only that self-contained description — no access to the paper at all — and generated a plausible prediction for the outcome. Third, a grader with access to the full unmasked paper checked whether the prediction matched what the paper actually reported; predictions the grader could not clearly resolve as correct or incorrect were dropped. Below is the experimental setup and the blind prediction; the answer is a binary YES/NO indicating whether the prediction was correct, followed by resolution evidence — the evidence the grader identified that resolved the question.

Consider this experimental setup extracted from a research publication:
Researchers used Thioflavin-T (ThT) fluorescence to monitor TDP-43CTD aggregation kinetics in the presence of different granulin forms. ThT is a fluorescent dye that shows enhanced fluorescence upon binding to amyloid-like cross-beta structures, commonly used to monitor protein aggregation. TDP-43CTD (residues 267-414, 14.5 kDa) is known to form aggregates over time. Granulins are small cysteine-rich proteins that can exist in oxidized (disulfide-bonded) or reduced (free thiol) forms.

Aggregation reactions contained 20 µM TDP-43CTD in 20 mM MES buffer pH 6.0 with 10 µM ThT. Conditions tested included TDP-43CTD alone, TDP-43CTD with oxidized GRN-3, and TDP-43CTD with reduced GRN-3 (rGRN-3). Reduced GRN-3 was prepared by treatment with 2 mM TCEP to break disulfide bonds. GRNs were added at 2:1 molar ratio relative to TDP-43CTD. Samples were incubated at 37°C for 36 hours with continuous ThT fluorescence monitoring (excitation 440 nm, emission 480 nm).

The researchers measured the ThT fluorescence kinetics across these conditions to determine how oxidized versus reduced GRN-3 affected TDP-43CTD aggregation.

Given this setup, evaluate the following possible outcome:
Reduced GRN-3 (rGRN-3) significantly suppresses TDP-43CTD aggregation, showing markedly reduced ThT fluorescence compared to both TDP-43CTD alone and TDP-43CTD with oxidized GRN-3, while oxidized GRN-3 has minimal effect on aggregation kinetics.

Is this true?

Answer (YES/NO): NO